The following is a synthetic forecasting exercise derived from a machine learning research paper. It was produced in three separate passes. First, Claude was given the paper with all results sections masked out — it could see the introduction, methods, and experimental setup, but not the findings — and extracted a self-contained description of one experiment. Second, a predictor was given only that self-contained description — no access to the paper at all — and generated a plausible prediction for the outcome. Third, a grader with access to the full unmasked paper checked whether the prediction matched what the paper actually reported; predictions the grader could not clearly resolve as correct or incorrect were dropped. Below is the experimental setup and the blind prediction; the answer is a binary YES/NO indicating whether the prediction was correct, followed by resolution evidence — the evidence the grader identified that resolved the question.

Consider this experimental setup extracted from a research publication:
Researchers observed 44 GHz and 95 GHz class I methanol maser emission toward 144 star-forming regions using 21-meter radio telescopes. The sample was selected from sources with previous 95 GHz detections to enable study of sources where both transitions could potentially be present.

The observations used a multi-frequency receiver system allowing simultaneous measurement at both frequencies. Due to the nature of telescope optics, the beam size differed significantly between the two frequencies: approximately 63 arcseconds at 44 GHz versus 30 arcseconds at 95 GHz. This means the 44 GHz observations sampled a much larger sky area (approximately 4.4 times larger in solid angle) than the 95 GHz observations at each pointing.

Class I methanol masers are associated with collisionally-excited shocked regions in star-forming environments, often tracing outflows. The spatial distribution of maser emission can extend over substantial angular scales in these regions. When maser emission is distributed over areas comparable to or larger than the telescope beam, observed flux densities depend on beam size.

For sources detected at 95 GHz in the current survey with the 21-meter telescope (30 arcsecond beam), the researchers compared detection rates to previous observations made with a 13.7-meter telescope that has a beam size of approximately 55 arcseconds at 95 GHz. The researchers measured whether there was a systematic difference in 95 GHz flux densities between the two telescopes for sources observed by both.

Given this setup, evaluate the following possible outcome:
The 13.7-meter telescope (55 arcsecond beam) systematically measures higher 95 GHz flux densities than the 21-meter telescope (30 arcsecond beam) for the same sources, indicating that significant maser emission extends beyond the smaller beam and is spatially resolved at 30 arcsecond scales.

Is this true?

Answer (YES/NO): NO